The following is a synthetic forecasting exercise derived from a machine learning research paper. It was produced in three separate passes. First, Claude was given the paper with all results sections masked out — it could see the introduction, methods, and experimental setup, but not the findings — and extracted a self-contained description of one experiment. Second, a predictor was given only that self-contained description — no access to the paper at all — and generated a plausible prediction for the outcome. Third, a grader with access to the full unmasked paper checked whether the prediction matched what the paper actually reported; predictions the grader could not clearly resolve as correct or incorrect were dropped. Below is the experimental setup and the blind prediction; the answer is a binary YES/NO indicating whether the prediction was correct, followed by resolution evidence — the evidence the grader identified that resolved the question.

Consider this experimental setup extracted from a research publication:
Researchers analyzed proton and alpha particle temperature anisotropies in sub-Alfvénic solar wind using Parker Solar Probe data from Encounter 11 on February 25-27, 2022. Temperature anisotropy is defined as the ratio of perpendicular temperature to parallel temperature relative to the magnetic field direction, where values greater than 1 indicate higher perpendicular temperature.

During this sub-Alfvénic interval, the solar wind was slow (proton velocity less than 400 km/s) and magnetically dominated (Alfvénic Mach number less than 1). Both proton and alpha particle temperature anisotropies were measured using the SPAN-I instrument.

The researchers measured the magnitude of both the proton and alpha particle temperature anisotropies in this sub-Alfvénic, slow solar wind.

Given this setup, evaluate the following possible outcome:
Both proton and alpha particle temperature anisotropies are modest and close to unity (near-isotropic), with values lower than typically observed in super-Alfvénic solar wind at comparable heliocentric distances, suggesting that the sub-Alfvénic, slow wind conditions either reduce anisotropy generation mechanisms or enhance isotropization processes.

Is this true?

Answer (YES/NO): NO